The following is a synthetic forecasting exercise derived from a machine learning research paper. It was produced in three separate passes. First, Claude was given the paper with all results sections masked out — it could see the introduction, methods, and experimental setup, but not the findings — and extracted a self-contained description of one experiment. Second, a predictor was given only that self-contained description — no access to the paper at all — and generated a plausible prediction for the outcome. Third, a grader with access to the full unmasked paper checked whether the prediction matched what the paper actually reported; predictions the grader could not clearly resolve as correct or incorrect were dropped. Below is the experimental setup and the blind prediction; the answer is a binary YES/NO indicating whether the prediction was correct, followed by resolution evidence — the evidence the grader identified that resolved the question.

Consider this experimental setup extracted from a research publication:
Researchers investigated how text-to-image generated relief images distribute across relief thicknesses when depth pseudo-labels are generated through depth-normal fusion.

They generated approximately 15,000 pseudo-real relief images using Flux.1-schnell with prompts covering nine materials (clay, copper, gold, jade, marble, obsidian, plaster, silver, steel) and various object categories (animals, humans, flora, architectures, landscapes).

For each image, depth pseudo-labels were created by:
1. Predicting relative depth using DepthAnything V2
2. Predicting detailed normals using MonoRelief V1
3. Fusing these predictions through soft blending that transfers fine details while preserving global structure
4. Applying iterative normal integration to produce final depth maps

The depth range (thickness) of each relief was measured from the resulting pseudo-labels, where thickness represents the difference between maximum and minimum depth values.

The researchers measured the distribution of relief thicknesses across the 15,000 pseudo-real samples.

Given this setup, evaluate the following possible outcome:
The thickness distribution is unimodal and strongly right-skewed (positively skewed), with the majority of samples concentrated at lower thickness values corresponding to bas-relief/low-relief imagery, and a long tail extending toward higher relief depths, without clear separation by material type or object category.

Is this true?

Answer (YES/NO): NO